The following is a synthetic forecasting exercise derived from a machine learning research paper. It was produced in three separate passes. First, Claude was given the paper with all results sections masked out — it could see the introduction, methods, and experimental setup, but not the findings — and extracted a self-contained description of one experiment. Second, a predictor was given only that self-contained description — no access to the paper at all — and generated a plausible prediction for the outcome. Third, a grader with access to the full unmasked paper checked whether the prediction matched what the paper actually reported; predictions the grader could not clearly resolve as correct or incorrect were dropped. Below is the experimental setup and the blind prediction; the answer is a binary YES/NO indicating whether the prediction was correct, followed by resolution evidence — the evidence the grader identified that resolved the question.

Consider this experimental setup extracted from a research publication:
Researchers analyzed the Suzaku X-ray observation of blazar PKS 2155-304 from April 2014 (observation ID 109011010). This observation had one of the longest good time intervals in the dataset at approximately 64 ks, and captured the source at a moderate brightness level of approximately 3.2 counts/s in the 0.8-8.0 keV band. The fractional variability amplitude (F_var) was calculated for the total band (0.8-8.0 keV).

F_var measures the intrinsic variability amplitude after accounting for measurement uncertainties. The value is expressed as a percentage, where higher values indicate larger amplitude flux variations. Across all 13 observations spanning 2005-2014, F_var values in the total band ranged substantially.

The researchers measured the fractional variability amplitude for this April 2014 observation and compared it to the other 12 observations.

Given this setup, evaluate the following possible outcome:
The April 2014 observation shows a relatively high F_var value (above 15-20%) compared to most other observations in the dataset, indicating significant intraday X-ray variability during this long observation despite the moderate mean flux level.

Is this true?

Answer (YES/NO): YES